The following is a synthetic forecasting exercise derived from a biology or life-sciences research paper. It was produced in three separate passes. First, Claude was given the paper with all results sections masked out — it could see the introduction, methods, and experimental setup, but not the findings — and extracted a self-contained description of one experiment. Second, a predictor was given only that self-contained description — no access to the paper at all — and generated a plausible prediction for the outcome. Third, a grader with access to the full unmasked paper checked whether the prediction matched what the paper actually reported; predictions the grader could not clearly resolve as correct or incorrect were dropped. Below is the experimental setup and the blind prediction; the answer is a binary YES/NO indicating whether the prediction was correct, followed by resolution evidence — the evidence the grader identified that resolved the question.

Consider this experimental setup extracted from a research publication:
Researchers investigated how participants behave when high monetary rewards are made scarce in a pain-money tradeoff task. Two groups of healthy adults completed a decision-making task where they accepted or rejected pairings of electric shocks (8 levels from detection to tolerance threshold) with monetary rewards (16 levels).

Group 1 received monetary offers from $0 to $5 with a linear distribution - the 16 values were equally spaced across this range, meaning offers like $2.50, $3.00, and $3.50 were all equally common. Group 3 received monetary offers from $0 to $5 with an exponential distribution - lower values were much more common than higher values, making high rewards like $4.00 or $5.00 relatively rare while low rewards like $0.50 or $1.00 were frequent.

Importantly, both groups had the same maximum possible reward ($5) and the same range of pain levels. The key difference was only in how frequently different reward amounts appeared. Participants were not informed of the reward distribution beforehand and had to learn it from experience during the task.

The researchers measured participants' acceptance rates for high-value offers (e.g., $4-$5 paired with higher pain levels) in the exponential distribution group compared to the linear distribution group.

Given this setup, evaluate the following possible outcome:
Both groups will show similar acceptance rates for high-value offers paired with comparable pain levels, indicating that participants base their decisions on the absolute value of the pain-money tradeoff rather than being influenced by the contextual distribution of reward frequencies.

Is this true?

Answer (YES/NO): NO